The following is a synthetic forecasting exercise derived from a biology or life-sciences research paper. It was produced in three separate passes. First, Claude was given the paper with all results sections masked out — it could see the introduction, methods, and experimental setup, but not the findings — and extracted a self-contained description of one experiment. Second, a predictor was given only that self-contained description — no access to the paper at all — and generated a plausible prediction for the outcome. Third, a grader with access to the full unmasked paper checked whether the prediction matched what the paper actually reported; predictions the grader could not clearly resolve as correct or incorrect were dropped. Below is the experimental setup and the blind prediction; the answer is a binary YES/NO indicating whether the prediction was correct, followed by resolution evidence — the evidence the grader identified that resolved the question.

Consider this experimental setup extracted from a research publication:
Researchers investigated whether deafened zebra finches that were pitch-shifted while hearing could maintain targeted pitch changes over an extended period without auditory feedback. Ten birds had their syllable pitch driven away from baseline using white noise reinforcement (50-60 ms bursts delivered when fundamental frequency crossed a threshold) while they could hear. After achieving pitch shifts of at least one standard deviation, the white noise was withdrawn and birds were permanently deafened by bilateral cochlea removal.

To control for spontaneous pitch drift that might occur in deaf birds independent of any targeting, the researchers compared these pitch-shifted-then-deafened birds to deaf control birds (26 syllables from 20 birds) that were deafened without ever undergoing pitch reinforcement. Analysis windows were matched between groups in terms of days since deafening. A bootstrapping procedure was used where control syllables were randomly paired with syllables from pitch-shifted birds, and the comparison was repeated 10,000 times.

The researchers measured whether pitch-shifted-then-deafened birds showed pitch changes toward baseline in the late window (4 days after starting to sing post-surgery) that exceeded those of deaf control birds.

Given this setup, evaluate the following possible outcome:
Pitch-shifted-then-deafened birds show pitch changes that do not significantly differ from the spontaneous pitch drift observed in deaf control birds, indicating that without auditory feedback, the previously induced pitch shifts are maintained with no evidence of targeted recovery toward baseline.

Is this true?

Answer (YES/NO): NO